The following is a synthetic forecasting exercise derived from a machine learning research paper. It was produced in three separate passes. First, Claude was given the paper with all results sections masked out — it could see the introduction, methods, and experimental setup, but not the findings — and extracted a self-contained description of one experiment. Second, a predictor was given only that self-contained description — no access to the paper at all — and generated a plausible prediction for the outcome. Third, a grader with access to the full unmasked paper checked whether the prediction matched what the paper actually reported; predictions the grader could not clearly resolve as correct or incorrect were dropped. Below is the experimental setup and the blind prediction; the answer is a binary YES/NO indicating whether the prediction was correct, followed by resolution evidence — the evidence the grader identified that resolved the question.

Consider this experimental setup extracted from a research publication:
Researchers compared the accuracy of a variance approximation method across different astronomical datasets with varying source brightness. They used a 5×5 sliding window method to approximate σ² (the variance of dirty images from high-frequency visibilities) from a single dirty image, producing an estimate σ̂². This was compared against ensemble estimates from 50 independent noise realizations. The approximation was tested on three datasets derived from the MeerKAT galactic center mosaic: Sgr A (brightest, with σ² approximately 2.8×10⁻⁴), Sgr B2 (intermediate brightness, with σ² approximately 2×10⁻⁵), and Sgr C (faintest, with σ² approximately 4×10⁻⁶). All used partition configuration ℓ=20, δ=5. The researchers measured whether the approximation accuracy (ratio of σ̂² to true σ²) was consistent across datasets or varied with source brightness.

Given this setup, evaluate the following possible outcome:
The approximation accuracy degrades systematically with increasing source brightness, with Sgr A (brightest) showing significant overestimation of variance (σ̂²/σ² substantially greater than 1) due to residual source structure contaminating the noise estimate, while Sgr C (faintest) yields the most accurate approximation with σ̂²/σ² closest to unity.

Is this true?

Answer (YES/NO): NO